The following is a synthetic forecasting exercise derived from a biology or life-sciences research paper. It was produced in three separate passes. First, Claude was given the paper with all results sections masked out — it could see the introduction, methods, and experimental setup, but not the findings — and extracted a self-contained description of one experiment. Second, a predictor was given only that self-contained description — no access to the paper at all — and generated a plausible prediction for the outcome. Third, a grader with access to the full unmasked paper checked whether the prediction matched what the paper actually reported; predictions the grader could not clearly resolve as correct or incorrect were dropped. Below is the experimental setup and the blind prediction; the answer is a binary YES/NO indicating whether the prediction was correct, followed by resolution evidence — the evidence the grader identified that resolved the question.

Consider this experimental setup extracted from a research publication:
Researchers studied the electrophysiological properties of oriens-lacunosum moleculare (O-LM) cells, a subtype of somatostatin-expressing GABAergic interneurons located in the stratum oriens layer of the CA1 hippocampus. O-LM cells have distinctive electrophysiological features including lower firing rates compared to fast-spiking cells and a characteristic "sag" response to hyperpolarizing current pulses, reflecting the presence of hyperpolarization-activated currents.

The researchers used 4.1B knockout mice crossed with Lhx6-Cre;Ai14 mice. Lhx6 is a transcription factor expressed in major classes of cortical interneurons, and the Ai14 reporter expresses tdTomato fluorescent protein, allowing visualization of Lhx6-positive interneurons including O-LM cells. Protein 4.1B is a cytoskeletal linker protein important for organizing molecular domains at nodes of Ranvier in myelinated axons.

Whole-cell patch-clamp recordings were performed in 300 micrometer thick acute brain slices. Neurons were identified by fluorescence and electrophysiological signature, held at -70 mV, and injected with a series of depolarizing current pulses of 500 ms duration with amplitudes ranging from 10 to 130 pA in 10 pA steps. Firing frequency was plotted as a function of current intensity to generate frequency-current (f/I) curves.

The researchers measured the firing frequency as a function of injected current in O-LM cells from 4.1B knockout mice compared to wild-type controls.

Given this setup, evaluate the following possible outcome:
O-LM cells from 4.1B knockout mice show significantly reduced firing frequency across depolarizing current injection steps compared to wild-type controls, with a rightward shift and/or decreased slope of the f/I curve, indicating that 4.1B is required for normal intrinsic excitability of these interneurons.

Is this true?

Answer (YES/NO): YES